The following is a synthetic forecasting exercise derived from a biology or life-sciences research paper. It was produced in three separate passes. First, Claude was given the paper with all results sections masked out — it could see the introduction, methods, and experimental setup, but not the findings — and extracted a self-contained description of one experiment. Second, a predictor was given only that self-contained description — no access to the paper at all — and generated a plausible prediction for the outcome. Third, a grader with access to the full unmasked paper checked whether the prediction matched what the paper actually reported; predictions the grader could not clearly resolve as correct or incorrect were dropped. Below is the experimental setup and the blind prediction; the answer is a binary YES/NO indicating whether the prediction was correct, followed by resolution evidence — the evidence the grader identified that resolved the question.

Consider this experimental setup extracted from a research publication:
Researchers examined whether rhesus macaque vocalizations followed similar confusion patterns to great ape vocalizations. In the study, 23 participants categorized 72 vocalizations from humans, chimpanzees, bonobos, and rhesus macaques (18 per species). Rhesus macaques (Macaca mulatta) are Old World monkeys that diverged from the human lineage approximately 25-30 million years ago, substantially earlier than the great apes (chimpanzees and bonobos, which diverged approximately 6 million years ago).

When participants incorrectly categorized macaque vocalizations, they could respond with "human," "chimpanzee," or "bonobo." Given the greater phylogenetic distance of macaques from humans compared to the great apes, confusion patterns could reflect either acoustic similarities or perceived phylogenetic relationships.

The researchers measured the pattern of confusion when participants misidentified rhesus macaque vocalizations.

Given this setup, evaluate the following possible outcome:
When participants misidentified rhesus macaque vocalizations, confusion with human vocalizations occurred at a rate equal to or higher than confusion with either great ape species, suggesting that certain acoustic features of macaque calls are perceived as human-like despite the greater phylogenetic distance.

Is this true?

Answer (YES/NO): NO